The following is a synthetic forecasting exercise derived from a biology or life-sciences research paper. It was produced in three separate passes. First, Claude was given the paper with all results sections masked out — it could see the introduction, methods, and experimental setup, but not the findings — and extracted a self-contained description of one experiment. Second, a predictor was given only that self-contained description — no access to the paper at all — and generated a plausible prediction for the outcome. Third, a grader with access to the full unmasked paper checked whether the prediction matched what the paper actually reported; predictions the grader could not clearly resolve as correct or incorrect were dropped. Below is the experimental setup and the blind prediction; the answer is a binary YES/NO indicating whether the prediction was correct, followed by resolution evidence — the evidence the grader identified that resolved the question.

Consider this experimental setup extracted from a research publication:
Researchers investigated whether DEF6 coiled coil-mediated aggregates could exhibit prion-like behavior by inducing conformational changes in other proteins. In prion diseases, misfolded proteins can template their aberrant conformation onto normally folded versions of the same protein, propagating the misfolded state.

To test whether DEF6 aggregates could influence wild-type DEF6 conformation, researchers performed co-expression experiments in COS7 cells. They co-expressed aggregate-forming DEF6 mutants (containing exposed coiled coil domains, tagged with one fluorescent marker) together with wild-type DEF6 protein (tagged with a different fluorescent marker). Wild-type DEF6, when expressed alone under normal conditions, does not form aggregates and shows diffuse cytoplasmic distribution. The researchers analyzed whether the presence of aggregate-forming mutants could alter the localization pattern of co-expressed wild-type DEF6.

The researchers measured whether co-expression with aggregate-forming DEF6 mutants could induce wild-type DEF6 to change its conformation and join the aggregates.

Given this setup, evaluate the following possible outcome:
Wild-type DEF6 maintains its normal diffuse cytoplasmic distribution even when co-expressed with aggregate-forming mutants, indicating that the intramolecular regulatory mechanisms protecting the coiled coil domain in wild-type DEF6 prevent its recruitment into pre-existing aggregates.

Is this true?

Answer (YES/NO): NO